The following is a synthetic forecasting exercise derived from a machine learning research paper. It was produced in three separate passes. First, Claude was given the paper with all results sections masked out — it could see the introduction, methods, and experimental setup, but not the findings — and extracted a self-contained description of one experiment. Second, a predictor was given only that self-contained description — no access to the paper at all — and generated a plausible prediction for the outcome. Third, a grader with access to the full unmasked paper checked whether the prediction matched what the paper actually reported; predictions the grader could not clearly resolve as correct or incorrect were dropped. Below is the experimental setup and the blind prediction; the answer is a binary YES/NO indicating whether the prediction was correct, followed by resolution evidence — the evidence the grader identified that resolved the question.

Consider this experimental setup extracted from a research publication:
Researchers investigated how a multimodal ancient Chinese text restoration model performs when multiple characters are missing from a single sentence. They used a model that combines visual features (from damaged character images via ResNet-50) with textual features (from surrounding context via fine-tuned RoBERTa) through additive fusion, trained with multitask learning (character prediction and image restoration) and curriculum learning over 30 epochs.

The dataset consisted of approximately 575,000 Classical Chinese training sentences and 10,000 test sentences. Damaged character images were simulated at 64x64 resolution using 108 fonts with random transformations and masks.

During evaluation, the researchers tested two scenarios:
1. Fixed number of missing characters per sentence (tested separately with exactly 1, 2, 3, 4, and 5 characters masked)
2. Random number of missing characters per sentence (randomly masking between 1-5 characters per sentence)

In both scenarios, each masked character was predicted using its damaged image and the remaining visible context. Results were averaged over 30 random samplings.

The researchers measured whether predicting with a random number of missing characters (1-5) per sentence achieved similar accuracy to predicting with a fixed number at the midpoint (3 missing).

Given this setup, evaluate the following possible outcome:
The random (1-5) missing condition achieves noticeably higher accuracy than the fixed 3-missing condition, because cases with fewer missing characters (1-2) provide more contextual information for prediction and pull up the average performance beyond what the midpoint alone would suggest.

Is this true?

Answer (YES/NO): NO